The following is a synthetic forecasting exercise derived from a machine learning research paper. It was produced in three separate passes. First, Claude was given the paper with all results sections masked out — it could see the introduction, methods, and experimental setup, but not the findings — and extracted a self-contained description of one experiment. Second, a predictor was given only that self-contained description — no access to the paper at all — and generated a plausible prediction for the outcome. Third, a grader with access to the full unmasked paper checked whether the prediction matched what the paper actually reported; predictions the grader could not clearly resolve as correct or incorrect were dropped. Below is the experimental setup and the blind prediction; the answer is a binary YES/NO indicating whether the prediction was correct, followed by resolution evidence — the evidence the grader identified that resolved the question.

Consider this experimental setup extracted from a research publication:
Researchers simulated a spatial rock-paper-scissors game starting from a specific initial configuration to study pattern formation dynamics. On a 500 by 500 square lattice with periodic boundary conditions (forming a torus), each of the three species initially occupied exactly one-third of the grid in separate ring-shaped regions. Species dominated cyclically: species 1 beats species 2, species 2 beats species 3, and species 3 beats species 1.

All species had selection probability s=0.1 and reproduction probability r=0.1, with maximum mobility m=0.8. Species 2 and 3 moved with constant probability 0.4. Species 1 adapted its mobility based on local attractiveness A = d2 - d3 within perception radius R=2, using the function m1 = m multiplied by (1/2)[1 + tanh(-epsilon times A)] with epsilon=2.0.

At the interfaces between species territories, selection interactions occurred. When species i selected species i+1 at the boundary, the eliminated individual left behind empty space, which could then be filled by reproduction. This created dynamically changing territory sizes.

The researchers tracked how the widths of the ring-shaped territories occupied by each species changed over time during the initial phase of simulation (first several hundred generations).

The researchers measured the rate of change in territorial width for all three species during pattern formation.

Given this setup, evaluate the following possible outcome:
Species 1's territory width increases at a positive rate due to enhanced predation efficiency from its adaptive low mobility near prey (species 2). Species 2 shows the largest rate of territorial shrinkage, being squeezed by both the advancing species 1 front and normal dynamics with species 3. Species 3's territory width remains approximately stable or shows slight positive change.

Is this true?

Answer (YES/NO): NO